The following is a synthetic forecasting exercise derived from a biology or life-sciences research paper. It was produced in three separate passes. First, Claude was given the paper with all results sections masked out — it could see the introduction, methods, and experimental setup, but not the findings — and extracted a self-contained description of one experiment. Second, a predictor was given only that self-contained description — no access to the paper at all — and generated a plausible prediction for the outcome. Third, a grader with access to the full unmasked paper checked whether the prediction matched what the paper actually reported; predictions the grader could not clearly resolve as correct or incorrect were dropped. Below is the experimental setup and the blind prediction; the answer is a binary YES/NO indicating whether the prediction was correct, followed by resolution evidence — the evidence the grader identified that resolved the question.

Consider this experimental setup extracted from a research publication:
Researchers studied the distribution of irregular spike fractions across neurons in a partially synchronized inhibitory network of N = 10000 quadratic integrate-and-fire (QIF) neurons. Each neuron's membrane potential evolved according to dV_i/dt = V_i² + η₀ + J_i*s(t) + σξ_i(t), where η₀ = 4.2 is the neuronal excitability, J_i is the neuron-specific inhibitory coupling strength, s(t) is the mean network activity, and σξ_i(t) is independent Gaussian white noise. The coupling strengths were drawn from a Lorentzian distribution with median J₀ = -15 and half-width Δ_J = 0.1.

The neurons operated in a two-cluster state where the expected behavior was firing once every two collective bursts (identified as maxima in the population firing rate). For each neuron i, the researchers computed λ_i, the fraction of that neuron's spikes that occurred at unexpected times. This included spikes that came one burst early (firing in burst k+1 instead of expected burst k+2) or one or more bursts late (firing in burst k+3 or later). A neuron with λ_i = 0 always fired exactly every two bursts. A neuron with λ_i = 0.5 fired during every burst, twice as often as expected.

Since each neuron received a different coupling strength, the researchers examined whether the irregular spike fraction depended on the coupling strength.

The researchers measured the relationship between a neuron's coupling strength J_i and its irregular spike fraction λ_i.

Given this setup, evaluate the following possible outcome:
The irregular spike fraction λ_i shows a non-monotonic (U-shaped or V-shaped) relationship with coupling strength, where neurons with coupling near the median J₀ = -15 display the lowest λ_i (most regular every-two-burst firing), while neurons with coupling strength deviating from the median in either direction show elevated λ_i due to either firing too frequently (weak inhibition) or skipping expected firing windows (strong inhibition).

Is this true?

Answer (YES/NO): YES